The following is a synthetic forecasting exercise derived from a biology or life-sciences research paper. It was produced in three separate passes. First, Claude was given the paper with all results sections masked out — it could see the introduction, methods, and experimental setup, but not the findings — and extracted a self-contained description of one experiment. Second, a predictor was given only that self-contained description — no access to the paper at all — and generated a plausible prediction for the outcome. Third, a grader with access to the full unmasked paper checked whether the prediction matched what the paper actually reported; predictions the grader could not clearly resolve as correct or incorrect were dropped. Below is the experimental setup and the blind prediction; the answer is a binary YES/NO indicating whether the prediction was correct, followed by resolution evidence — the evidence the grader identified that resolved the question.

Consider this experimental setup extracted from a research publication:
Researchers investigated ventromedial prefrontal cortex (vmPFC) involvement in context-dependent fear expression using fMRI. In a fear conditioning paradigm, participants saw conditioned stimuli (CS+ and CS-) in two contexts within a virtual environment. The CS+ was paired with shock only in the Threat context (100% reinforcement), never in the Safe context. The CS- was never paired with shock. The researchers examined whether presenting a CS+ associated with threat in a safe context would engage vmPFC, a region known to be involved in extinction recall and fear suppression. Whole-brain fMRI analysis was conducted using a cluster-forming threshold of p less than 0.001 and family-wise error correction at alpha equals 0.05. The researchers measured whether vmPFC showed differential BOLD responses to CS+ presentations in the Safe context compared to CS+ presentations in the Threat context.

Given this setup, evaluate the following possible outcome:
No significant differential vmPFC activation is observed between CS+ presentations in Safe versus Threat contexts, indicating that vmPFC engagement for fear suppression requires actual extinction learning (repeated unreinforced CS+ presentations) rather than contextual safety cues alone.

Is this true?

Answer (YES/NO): NO